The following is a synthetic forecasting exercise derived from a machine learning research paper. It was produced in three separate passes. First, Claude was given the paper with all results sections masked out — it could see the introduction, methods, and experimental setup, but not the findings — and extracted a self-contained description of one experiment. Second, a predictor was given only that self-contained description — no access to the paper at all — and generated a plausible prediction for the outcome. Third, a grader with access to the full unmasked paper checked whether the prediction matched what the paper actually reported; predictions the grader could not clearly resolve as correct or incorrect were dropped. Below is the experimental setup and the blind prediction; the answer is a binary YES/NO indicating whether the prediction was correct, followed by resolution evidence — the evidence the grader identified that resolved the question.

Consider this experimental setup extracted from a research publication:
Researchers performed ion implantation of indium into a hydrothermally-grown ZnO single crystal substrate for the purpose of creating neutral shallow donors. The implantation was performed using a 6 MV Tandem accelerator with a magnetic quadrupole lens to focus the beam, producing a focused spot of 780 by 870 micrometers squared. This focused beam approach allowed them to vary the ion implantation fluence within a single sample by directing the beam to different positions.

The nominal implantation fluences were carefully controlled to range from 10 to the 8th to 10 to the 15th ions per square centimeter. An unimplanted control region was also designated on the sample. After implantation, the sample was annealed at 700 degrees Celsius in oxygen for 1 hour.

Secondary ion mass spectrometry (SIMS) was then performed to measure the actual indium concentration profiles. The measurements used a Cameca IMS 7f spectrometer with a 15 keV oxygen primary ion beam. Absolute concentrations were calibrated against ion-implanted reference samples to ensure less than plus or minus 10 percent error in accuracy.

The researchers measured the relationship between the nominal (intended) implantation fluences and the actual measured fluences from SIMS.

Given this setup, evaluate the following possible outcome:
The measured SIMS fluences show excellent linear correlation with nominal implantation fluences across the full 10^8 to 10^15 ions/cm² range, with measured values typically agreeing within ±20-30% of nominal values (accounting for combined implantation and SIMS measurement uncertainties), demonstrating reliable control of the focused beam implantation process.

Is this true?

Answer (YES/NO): NO